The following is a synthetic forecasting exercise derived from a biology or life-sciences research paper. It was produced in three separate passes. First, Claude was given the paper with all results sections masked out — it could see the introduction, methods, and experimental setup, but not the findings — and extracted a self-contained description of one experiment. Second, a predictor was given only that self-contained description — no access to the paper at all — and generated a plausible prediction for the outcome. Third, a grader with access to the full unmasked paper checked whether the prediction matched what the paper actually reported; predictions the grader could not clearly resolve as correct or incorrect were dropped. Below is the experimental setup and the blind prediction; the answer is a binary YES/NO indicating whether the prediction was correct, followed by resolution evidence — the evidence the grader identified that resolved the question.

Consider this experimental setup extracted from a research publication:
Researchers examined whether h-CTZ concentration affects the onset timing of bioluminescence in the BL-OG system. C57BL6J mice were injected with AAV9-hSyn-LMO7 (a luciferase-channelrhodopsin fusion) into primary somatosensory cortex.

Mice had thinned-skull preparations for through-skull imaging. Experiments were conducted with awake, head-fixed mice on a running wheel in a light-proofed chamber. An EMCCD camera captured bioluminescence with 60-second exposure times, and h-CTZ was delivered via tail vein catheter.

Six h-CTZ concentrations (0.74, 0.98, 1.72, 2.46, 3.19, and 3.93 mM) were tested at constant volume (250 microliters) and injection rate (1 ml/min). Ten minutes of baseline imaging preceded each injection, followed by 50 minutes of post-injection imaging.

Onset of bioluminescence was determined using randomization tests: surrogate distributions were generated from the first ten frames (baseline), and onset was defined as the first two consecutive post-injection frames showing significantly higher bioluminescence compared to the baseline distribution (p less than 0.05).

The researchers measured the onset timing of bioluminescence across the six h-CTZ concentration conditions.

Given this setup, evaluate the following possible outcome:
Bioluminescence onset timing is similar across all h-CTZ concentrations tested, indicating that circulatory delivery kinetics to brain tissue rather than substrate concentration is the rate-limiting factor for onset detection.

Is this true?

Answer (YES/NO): YES